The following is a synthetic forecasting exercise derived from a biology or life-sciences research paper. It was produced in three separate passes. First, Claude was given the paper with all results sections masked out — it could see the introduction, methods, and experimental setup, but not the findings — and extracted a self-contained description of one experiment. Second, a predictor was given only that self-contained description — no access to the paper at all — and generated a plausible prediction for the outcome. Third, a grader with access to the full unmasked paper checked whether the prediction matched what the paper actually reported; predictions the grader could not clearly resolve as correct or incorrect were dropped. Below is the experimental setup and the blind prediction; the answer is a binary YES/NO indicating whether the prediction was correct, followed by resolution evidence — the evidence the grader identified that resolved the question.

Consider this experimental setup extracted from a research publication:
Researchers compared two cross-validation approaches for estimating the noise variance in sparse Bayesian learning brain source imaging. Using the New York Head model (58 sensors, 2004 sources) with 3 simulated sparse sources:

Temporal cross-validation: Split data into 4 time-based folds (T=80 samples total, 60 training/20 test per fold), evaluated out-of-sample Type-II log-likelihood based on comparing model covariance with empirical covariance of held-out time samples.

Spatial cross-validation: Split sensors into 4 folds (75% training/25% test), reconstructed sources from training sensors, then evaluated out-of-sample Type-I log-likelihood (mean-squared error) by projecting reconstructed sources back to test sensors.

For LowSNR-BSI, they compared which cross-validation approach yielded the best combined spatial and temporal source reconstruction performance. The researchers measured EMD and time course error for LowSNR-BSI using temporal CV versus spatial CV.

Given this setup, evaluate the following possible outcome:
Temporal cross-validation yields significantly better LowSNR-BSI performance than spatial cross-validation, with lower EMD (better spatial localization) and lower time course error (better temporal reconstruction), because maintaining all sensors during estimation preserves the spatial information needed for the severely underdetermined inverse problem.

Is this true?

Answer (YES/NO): YES